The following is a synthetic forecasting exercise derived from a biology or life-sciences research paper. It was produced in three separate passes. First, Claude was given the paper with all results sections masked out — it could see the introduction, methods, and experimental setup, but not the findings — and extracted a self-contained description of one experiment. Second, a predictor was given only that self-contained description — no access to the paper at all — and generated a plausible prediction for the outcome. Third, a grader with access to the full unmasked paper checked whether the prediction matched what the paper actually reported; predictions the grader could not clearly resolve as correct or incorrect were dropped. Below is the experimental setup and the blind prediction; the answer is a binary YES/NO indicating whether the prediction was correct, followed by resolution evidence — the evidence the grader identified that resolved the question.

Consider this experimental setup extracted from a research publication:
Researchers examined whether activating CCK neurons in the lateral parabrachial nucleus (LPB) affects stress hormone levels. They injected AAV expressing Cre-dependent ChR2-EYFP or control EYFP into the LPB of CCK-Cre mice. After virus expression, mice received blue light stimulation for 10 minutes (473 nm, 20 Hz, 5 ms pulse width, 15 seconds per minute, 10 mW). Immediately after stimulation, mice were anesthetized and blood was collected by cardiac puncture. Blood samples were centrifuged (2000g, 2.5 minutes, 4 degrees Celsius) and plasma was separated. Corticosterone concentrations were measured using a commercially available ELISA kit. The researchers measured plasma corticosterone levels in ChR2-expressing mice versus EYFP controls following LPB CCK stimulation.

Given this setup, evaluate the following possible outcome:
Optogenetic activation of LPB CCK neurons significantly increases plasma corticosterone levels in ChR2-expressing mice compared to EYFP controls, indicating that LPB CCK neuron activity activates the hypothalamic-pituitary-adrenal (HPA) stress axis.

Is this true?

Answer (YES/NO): YES